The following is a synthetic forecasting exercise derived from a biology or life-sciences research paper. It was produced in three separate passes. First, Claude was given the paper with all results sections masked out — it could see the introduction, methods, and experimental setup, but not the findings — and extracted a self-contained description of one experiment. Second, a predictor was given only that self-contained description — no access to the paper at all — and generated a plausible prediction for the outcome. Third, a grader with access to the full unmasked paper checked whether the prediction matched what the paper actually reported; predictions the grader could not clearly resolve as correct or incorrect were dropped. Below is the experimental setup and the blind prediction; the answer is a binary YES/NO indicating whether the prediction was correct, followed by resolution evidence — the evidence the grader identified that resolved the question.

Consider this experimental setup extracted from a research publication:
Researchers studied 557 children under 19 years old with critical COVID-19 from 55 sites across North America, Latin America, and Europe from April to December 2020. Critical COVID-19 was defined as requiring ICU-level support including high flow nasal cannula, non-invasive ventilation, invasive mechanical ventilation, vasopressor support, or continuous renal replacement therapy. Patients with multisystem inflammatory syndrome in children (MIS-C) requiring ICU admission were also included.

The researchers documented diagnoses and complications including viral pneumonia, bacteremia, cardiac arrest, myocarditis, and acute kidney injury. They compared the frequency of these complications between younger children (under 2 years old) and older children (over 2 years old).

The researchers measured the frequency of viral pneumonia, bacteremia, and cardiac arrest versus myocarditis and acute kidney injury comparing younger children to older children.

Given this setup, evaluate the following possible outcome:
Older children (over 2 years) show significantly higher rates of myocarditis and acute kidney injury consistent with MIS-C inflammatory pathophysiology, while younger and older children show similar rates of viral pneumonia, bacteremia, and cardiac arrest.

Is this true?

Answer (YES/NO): NO